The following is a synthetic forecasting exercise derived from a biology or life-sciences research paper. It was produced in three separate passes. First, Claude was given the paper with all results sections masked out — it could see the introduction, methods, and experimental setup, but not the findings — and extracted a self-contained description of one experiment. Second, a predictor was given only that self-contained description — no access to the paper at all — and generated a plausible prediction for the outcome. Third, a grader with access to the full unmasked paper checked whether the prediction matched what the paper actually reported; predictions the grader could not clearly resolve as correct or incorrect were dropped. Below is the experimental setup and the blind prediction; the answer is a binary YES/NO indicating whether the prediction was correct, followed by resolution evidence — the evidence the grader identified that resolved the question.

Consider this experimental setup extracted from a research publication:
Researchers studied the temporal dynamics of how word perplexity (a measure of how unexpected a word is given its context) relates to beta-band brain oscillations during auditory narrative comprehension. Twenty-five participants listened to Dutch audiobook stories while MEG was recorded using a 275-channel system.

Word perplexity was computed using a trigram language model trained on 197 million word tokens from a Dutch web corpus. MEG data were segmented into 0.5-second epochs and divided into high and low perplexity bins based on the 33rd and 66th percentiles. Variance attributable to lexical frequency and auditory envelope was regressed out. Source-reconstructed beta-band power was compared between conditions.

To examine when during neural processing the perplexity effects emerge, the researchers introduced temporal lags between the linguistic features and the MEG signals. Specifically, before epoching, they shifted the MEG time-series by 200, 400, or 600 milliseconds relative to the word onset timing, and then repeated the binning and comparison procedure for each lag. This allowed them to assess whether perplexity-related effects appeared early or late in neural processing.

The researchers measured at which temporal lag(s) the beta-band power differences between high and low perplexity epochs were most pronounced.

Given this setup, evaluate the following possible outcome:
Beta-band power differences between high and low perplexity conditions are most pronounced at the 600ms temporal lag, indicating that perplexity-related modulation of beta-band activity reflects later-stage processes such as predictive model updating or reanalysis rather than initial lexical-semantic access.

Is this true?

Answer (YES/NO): YES